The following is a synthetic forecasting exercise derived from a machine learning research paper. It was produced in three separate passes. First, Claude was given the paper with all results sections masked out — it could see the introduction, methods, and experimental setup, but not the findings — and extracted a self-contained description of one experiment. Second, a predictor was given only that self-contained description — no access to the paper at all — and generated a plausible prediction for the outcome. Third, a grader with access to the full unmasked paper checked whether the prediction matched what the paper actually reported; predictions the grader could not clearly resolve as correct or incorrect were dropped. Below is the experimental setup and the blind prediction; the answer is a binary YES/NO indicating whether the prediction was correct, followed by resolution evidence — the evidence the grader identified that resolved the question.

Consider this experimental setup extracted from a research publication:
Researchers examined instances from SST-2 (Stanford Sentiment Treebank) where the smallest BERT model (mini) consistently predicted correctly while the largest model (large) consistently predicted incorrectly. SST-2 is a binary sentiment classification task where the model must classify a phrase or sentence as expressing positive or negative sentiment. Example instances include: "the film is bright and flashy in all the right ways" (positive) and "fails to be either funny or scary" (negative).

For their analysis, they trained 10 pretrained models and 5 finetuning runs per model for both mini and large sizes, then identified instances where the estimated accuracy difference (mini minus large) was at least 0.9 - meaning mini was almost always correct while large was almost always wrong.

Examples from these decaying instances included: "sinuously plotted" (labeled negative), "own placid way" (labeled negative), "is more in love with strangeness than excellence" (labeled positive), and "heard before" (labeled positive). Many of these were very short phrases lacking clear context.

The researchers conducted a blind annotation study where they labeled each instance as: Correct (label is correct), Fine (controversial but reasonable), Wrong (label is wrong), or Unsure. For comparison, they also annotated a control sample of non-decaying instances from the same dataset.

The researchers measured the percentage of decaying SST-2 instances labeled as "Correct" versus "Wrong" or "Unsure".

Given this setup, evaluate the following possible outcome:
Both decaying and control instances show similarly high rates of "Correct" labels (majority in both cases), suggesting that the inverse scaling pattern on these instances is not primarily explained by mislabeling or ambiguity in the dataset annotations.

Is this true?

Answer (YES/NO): NO